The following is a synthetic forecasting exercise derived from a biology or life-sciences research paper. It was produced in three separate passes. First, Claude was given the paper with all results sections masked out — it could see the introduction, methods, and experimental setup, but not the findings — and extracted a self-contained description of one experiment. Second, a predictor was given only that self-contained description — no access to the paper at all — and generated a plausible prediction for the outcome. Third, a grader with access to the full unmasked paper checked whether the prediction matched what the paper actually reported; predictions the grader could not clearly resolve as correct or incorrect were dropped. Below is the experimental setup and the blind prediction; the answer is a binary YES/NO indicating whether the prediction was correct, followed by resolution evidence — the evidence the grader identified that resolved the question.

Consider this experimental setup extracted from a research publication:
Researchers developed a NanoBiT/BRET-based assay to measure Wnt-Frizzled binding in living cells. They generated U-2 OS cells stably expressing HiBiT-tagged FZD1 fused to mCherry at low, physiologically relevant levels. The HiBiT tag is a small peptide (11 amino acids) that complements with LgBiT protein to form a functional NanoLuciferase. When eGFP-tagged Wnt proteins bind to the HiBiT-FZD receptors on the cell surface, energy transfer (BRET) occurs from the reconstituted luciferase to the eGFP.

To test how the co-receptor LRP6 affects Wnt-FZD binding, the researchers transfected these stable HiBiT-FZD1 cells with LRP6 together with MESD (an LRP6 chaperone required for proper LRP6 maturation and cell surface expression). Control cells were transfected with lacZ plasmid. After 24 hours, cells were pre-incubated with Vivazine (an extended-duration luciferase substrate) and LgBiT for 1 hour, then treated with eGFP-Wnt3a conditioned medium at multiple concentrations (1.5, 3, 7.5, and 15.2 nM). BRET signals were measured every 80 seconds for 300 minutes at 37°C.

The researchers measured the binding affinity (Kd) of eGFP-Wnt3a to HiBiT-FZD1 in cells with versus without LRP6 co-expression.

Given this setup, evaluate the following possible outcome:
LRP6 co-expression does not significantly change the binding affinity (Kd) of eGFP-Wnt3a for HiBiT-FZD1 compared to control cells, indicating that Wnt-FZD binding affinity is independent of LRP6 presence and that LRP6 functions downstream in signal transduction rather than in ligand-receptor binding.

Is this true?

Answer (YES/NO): NO